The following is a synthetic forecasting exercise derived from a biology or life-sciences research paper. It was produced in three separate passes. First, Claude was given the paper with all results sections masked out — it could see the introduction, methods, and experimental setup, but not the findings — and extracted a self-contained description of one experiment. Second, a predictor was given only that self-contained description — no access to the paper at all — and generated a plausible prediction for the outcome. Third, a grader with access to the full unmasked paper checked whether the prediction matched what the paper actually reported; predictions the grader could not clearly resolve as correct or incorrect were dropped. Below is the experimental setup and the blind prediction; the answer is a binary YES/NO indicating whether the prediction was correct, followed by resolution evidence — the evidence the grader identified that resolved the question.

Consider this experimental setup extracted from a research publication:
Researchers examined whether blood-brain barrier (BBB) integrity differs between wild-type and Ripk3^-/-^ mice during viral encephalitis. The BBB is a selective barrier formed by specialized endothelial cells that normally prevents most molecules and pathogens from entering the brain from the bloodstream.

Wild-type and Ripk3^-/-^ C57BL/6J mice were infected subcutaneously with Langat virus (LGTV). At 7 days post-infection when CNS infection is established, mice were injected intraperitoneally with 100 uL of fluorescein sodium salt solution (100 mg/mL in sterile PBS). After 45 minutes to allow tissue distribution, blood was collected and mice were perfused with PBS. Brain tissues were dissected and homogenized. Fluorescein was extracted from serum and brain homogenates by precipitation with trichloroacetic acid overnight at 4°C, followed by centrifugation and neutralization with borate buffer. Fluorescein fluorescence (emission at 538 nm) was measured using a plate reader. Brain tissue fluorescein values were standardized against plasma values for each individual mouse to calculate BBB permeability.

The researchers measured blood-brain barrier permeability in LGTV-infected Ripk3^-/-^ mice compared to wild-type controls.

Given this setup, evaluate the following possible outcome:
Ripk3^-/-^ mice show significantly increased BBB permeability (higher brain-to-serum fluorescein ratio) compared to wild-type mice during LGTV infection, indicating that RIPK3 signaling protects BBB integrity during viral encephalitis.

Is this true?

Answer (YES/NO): NO